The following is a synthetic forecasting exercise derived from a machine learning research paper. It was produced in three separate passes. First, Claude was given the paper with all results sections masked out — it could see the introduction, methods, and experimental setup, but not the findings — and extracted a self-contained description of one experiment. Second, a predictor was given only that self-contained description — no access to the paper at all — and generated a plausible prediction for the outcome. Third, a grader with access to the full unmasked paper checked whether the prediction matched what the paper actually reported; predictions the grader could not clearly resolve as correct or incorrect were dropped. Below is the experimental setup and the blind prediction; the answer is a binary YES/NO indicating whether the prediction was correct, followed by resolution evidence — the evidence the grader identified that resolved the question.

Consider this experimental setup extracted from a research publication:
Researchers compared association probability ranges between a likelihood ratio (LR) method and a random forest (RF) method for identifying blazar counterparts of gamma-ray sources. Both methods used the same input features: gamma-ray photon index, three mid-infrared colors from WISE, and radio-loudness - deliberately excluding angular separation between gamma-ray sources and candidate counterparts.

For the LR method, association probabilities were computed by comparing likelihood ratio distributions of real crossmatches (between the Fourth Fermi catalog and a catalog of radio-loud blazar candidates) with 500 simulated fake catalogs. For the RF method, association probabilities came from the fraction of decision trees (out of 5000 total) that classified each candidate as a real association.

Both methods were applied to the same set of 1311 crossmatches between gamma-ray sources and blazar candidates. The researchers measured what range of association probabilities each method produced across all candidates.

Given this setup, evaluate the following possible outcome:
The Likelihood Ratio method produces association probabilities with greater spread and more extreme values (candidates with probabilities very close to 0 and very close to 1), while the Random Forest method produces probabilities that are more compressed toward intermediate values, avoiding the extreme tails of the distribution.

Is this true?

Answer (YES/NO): NO